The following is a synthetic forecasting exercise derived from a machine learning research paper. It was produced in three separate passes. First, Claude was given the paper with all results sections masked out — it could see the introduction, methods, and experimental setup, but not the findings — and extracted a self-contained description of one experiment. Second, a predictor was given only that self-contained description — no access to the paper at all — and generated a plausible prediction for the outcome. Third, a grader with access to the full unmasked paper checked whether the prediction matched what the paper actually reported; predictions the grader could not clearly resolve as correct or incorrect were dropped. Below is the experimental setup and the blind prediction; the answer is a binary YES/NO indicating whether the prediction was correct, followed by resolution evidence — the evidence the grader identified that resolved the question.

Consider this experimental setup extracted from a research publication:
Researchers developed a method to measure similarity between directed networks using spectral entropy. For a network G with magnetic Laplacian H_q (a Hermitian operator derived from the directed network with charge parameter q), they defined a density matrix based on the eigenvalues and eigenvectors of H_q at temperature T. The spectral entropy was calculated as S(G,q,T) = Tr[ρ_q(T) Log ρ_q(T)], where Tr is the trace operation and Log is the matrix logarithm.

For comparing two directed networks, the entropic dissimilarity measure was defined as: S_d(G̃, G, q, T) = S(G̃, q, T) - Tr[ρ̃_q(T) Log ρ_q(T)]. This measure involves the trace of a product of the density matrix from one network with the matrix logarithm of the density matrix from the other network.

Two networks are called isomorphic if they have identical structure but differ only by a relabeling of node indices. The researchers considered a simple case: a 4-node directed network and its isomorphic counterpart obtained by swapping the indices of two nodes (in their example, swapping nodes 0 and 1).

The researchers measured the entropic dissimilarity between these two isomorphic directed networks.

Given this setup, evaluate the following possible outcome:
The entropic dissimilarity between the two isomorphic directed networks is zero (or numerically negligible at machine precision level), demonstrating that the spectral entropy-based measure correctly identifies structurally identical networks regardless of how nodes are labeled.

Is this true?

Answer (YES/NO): NO